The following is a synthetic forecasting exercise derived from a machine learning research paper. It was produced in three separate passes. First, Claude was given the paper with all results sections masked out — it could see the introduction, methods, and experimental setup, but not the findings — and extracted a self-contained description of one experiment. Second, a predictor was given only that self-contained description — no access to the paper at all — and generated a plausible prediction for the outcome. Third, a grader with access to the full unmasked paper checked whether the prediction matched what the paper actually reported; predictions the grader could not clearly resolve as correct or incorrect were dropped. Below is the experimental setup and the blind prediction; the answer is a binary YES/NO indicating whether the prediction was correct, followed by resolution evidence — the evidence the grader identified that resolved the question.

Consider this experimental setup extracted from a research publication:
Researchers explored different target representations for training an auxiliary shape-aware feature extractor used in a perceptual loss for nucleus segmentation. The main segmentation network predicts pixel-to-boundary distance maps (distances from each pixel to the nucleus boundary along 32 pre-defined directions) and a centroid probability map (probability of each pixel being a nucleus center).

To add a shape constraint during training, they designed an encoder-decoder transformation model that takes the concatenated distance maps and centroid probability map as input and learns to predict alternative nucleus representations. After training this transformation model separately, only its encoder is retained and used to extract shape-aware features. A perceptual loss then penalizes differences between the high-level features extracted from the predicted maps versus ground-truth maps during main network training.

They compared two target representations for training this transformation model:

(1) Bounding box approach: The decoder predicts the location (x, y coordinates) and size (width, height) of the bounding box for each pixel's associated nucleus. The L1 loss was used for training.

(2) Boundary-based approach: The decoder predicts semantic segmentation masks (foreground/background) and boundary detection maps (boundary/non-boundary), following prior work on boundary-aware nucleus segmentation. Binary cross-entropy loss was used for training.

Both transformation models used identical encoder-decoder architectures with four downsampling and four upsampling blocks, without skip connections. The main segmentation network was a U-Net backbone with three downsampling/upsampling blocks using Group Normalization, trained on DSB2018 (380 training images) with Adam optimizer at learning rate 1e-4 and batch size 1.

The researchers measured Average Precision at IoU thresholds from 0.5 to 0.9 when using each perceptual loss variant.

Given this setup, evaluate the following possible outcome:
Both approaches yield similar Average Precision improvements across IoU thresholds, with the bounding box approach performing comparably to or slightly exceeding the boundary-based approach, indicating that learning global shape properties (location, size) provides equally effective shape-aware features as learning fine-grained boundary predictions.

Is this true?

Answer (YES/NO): NO